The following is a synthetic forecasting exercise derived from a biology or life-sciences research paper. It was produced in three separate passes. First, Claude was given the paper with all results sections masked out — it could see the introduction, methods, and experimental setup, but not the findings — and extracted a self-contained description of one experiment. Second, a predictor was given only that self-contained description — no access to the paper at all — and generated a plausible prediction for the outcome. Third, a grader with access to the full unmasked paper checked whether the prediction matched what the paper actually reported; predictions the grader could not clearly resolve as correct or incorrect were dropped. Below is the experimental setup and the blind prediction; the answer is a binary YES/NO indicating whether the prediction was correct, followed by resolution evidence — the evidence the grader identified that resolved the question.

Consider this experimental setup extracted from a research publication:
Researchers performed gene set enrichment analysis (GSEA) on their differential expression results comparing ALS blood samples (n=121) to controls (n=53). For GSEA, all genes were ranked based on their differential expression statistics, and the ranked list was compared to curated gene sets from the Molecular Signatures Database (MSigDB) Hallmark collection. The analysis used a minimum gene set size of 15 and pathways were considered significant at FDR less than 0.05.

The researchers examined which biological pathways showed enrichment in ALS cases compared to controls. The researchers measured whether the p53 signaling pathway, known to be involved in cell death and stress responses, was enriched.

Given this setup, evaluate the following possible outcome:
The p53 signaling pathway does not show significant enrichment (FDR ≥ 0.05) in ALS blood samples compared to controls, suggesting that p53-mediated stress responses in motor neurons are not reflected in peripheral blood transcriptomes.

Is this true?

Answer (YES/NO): NO